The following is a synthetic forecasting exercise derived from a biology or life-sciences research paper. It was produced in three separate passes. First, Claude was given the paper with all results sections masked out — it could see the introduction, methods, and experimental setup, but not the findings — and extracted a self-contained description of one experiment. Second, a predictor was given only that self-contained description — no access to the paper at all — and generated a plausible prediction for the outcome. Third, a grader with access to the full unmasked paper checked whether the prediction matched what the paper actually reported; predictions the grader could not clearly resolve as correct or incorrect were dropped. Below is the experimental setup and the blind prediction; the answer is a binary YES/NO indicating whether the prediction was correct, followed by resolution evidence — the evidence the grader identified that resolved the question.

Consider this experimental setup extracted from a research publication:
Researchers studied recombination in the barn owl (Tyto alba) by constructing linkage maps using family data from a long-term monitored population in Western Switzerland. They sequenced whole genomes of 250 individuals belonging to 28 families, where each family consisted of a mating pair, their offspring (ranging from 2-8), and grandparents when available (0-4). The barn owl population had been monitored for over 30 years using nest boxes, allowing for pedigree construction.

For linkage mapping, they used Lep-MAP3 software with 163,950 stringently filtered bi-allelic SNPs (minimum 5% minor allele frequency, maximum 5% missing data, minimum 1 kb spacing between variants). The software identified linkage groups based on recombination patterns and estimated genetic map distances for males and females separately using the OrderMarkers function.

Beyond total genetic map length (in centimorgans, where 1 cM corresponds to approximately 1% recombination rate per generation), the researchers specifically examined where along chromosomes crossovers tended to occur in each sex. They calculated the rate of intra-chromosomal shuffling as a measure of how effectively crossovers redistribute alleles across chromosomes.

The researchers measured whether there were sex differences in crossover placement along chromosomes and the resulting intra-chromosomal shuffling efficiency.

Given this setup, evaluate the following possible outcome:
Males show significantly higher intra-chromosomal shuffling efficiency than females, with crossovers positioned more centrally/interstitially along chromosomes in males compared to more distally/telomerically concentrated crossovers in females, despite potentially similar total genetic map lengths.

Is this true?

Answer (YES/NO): NO